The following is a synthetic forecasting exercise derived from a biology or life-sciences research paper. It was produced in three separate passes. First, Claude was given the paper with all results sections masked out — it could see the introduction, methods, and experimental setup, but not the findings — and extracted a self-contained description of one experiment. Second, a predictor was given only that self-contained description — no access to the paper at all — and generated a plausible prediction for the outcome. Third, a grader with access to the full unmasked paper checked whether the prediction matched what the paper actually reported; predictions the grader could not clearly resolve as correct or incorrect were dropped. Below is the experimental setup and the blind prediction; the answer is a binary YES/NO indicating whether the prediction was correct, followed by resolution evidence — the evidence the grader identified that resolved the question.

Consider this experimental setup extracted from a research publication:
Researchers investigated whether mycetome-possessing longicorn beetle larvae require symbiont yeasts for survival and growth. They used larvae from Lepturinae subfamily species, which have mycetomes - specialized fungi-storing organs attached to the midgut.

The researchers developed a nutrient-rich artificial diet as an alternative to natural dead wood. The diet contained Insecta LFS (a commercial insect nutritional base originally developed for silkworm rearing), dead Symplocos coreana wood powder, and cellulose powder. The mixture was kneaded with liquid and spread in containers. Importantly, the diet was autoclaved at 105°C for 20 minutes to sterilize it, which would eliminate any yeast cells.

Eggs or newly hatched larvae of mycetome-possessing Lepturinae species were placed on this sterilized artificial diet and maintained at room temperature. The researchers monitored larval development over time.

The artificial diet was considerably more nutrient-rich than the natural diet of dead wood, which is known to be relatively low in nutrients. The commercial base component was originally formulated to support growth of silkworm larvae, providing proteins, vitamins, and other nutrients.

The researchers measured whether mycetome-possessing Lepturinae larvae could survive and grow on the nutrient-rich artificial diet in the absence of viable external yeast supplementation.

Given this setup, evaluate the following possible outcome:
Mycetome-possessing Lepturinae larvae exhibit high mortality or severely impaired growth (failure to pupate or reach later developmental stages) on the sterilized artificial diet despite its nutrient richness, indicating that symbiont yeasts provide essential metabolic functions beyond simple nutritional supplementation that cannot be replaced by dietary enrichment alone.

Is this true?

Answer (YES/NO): NO